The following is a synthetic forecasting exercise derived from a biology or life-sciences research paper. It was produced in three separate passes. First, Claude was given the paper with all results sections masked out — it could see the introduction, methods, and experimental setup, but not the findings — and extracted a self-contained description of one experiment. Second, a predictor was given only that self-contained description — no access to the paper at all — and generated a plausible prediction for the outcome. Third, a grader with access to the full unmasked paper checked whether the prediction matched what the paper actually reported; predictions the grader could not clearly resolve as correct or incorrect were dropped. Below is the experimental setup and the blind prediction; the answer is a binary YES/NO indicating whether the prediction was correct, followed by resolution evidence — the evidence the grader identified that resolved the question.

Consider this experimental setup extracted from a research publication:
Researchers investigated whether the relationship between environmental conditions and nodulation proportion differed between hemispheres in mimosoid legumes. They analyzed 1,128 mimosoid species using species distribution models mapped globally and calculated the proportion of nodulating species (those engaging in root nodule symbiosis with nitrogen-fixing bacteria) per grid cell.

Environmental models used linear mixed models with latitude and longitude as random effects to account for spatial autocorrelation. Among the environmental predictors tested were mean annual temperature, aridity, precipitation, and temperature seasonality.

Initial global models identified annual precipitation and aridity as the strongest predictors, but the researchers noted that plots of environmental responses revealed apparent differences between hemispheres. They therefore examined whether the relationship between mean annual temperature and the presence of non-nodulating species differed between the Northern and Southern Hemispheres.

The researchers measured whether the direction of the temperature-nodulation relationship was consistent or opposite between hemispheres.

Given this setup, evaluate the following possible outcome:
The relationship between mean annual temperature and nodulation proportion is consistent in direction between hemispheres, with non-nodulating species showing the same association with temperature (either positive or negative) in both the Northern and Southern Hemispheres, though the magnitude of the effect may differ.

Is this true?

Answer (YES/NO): NO